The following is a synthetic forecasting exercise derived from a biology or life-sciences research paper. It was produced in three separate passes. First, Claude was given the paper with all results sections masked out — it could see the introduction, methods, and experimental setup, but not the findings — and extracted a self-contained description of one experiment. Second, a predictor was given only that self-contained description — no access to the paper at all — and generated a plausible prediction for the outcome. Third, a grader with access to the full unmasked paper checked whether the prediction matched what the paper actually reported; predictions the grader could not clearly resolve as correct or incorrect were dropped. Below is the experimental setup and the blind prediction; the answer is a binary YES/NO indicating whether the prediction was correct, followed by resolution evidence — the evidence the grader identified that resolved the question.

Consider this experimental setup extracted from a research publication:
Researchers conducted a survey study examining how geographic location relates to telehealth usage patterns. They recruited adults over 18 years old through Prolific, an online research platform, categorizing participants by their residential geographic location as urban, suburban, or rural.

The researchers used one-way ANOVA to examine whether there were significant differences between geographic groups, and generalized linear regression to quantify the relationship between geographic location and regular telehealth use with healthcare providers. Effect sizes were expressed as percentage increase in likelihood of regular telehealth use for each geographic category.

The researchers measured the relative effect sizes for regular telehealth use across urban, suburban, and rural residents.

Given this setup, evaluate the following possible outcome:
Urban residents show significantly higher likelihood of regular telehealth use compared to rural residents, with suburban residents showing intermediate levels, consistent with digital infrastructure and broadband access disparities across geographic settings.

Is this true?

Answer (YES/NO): NO